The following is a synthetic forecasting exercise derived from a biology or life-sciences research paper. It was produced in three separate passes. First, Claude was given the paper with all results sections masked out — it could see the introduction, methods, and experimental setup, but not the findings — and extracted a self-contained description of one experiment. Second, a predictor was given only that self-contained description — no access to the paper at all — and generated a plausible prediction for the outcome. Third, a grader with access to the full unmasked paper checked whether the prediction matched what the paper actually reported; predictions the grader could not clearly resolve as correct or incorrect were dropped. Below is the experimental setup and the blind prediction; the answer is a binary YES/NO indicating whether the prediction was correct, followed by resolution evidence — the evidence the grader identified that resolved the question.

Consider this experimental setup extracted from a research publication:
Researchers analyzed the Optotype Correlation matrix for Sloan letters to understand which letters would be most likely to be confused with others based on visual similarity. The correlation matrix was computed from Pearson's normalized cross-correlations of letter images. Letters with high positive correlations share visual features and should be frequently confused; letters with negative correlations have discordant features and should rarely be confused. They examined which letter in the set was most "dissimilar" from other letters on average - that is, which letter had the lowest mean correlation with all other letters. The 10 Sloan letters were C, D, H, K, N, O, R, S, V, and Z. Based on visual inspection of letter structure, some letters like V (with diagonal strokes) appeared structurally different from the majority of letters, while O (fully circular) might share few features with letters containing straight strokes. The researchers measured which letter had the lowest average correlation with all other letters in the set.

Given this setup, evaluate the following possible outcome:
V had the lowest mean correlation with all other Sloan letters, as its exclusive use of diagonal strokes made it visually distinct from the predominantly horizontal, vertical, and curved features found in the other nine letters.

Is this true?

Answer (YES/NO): YES